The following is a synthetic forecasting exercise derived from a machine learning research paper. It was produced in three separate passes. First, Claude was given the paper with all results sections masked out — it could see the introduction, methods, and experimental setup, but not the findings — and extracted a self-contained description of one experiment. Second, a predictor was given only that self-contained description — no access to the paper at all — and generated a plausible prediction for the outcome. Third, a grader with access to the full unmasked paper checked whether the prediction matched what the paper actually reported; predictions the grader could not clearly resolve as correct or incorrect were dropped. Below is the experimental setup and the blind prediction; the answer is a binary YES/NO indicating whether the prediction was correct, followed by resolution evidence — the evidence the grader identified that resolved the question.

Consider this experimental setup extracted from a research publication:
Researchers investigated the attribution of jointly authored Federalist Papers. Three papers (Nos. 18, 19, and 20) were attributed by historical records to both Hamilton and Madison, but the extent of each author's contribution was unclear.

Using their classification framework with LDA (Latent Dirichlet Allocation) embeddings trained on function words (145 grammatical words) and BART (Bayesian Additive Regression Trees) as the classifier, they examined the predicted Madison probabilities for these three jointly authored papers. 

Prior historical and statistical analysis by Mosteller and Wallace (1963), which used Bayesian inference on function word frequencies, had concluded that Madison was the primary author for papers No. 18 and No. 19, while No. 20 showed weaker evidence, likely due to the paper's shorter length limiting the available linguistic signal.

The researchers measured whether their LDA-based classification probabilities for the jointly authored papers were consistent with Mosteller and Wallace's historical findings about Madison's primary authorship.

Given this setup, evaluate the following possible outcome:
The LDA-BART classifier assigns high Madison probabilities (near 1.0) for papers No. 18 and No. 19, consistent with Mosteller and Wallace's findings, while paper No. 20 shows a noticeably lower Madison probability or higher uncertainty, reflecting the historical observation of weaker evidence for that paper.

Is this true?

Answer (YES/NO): NO